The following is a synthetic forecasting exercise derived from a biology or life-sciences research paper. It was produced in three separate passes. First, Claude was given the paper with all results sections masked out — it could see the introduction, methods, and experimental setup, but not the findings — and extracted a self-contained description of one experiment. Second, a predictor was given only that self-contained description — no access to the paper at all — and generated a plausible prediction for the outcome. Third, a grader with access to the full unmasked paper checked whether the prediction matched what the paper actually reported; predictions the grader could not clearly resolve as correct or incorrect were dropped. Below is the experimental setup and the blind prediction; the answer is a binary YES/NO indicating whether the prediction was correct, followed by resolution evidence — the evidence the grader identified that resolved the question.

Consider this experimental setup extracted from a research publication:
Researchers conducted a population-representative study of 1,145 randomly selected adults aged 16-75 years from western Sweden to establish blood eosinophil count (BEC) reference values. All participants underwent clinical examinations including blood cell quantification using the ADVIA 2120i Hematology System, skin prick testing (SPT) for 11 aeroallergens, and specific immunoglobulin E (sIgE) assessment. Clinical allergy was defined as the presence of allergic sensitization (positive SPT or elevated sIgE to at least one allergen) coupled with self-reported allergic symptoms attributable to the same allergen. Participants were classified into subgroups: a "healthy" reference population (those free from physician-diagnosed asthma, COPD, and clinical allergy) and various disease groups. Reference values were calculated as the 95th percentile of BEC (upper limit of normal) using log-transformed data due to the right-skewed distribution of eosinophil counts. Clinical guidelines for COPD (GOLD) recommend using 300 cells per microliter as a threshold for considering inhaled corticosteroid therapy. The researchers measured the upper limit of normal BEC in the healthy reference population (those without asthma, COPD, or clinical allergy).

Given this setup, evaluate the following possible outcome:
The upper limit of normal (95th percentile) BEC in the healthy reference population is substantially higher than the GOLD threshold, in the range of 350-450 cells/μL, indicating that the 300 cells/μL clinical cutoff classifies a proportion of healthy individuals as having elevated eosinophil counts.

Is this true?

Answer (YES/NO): NO